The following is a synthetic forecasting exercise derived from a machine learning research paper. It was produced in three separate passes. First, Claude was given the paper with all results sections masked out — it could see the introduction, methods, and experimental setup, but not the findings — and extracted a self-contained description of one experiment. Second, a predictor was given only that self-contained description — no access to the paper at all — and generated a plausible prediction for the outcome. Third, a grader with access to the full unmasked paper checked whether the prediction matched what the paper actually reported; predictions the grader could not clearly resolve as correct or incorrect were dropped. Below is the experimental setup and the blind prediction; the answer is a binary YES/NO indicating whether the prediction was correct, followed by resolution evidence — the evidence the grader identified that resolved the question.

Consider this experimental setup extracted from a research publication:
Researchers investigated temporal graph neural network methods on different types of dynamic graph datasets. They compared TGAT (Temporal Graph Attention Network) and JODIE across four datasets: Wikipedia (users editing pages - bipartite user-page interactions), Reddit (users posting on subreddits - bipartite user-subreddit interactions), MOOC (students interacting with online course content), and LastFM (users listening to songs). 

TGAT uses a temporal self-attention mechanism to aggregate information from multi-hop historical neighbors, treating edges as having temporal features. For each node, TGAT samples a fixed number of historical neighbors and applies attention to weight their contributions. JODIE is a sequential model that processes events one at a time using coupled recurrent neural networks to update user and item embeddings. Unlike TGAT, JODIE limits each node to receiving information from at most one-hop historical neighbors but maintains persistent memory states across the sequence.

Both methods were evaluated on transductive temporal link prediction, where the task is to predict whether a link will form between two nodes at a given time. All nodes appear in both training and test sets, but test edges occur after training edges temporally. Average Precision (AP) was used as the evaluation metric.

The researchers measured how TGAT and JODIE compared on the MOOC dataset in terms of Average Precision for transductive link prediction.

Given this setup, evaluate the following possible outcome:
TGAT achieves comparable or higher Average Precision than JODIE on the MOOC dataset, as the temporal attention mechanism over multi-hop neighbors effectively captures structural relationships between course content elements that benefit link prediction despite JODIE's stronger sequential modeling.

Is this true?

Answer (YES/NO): NO